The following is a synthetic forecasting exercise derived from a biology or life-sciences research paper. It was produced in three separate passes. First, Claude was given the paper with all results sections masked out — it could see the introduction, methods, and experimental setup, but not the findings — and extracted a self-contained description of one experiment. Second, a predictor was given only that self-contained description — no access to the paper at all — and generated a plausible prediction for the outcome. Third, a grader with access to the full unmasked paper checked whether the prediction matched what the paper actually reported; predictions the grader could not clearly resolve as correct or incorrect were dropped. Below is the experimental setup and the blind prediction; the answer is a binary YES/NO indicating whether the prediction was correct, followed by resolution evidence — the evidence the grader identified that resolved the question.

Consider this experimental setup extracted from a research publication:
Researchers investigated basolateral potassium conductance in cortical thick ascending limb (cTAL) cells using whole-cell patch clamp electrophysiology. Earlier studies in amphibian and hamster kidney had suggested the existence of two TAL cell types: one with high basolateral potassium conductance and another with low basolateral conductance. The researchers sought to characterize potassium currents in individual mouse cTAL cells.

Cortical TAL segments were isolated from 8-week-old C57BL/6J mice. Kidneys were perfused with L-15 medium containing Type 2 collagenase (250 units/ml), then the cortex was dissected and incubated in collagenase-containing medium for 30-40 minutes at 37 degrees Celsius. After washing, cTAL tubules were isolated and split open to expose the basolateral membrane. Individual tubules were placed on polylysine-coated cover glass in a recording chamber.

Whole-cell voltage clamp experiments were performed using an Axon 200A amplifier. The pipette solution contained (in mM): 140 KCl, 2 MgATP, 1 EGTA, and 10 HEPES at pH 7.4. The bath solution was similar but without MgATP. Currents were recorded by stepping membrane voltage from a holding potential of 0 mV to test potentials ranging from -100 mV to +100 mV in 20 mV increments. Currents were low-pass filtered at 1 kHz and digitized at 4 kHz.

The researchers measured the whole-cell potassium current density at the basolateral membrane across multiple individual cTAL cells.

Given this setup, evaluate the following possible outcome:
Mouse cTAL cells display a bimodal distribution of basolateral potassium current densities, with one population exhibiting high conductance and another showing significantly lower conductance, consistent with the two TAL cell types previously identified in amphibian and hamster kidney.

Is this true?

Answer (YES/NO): YES